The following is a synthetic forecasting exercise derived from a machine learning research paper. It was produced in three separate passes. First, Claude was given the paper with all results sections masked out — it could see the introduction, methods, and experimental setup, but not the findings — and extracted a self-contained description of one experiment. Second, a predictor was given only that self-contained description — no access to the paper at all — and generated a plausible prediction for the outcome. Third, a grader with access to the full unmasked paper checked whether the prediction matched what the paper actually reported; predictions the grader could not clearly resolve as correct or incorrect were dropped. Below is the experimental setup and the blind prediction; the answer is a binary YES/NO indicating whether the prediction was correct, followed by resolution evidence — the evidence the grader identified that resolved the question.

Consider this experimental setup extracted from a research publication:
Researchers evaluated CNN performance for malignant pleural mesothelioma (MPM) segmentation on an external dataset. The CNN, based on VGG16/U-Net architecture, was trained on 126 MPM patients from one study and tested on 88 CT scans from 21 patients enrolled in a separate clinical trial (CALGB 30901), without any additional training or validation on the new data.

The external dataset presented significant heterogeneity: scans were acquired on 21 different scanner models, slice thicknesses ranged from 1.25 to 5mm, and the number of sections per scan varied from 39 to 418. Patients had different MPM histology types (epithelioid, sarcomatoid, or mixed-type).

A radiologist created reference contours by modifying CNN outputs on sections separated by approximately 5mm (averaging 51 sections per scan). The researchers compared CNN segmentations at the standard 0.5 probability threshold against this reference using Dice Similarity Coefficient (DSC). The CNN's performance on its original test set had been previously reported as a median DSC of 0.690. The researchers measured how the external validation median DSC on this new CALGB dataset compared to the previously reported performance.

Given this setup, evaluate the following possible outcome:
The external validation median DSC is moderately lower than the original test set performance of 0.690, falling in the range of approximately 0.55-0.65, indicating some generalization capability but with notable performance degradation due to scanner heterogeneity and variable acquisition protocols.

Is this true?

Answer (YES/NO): YES